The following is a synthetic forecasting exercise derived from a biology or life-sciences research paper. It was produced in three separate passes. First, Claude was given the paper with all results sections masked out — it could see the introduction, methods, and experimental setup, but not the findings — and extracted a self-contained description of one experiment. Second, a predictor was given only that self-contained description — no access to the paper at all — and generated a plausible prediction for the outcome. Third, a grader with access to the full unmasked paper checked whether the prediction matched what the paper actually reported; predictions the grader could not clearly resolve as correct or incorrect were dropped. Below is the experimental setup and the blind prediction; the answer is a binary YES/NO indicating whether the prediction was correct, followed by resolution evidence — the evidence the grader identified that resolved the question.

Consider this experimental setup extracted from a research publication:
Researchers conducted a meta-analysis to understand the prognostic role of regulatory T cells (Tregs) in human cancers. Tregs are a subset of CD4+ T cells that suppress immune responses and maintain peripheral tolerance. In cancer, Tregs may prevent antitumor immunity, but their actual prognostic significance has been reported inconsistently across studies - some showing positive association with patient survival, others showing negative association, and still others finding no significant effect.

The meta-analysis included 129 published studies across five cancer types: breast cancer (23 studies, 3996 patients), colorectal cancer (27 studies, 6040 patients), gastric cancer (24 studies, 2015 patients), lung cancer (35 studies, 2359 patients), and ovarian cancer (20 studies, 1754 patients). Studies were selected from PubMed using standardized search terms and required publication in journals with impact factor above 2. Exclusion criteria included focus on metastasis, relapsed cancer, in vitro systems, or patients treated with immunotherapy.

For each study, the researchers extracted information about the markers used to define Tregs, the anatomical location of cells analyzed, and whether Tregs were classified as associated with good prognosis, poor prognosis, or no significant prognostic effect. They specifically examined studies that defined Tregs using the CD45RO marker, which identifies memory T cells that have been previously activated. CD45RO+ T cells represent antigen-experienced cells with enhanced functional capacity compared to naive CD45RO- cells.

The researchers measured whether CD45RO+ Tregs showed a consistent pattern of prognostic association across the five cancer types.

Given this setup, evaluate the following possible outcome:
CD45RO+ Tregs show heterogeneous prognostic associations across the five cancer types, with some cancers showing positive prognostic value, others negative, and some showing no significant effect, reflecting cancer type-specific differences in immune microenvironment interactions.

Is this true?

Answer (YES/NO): NO